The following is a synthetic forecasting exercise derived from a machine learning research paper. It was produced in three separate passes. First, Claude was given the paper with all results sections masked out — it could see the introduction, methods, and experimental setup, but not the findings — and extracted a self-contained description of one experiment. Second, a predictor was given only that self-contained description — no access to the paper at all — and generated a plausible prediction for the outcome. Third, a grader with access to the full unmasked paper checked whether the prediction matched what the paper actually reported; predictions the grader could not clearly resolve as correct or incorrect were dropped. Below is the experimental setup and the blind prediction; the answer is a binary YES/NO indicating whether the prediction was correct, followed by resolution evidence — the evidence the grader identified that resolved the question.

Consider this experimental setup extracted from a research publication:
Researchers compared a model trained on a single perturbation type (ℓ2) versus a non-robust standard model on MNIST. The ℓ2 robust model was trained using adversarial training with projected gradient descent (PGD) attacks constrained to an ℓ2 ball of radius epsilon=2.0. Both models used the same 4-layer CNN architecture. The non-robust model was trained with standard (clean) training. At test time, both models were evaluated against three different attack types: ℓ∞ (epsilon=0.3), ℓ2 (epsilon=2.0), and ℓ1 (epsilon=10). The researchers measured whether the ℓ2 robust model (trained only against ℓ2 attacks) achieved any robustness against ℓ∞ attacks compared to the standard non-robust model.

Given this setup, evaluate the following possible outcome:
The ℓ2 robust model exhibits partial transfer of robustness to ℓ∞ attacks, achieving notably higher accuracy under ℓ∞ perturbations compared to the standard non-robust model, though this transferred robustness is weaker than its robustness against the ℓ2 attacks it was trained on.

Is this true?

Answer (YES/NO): NO